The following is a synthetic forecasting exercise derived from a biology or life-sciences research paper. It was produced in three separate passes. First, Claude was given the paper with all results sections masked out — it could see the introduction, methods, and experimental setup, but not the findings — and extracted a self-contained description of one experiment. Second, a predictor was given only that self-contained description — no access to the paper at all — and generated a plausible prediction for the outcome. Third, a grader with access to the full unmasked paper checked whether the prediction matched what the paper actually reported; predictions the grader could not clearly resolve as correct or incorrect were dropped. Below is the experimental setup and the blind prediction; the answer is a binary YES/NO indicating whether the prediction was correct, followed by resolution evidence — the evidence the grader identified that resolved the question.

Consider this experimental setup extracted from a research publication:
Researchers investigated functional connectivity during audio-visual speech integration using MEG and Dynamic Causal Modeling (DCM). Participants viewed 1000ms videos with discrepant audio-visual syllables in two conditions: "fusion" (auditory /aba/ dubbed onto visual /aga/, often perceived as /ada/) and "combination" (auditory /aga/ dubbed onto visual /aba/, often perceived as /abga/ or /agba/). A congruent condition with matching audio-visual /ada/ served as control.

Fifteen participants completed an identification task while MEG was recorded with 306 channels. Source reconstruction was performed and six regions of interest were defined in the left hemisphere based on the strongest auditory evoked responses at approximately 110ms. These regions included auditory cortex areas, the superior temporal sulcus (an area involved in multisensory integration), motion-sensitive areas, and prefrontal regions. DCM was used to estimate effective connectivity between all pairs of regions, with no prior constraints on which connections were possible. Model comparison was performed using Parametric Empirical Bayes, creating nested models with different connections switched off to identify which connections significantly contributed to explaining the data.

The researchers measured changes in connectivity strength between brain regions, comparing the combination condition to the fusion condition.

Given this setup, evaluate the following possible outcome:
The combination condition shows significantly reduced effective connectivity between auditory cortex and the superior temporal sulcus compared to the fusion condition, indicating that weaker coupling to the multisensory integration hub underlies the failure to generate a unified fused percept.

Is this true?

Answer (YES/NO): NO